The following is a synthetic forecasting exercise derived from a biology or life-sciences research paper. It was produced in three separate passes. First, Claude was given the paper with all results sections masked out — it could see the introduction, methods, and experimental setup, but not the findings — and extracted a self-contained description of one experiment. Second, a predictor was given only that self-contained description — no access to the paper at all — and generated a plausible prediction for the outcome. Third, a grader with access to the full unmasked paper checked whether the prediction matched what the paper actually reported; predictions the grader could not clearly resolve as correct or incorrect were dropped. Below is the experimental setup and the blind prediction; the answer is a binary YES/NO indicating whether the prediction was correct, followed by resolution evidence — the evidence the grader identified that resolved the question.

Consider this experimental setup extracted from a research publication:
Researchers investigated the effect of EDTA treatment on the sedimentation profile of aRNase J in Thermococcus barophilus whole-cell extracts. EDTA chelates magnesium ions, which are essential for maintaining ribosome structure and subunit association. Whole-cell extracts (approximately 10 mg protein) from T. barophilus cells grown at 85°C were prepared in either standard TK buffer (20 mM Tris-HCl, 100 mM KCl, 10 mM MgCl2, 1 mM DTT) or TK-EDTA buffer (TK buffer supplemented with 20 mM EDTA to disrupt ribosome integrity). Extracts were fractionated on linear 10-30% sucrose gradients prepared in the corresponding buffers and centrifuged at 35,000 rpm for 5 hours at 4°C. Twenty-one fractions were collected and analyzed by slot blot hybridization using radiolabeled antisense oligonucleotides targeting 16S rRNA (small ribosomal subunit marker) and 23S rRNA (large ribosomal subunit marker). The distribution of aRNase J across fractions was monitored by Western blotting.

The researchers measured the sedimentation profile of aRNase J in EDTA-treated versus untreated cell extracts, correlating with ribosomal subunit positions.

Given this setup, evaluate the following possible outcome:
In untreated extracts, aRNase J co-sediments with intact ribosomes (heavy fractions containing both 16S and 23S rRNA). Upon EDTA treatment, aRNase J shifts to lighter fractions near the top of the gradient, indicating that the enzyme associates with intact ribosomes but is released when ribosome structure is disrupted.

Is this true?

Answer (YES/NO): NO